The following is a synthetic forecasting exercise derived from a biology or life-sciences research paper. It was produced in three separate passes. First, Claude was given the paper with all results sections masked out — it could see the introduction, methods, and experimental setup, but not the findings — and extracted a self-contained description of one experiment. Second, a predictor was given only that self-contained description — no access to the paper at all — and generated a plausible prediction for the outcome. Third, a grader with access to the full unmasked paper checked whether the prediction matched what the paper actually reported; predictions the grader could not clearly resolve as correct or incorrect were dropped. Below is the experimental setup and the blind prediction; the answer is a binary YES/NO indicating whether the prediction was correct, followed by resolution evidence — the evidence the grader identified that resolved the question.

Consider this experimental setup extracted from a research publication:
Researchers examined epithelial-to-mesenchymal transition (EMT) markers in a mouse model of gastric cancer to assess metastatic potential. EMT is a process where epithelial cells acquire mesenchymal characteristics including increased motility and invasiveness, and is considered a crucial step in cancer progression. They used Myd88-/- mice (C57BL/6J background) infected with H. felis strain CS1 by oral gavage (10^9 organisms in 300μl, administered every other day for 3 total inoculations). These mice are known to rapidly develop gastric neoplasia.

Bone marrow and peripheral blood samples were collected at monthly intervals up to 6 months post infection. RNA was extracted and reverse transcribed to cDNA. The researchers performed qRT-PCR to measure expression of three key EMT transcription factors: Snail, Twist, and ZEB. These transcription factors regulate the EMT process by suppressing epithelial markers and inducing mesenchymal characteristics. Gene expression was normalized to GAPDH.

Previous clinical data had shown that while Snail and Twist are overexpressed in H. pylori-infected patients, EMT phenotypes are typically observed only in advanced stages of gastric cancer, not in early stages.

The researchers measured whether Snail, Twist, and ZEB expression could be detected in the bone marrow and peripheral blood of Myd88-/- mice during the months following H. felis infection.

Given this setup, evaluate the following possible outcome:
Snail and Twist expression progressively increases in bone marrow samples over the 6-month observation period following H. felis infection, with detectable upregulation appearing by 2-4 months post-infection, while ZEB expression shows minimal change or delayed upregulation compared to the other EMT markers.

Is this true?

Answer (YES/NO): NO